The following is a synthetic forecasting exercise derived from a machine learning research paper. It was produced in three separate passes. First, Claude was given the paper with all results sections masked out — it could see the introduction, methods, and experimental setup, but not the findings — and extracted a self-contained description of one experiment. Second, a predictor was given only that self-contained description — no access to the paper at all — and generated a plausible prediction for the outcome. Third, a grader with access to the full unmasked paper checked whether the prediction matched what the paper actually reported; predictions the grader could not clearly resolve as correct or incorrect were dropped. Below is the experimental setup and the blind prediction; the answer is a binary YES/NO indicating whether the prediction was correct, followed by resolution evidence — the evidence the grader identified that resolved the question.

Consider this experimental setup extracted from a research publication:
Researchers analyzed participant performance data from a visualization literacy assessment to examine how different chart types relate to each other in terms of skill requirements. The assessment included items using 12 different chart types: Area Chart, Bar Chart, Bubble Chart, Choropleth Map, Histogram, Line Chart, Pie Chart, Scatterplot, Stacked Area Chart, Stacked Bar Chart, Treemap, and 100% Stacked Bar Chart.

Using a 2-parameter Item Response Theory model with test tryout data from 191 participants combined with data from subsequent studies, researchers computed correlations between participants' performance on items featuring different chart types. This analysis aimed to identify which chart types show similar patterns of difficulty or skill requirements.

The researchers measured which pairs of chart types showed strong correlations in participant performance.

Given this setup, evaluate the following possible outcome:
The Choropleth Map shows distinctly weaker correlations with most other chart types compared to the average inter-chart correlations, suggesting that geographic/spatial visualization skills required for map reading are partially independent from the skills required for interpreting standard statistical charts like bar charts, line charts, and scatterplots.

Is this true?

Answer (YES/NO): YES